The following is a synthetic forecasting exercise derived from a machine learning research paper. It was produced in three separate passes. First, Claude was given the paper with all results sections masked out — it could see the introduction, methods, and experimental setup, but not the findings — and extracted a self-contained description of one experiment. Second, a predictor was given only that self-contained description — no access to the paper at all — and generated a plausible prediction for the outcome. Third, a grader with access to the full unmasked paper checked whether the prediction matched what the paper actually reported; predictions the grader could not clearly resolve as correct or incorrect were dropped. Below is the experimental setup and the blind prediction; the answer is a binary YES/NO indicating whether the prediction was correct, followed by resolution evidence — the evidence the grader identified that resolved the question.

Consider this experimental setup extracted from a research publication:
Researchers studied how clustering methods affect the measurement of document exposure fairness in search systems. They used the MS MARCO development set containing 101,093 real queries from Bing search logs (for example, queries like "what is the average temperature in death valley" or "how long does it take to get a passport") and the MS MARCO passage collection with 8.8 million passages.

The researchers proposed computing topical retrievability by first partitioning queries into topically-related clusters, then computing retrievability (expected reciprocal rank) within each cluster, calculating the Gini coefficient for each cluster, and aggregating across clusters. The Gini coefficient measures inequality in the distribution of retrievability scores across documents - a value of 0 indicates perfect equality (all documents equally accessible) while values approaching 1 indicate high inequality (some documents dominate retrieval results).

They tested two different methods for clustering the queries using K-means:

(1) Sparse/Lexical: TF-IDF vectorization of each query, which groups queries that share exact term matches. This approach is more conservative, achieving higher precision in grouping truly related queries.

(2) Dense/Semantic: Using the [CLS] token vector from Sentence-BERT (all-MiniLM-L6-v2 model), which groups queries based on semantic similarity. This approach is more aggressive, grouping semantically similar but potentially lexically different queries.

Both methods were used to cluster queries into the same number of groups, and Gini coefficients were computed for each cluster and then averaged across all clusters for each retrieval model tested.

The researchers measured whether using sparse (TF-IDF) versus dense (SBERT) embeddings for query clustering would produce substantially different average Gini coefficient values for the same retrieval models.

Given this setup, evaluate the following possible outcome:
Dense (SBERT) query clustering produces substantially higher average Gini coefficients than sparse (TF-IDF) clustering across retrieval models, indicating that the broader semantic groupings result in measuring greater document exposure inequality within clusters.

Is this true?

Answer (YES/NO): NO